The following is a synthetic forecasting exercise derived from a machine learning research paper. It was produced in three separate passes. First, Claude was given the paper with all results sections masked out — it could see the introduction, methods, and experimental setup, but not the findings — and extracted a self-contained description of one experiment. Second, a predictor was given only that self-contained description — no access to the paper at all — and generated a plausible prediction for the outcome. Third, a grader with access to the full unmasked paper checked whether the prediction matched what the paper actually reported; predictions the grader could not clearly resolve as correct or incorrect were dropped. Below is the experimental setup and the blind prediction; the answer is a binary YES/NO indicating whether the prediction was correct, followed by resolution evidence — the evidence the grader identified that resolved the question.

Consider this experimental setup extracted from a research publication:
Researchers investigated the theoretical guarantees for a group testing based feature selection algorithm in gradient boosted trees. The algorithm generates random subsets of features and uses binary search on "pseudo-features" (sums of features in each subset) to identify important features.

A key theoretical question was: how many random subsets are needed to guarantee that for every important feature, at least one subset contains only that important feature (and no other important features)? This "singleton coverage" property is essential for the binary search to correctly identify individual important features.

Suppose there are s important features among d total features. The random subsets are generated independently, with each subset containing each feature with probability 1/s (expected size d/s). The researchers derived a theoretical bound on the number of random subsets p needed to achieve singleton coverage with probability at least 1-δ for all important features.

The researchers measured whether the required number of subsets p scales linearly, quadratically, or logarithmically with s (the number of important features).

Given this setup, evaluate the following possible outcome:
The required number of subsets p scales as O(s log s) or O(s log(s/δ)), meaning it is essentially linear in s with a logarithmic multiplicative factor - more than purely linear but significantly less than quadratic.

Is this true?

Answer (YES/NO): YES